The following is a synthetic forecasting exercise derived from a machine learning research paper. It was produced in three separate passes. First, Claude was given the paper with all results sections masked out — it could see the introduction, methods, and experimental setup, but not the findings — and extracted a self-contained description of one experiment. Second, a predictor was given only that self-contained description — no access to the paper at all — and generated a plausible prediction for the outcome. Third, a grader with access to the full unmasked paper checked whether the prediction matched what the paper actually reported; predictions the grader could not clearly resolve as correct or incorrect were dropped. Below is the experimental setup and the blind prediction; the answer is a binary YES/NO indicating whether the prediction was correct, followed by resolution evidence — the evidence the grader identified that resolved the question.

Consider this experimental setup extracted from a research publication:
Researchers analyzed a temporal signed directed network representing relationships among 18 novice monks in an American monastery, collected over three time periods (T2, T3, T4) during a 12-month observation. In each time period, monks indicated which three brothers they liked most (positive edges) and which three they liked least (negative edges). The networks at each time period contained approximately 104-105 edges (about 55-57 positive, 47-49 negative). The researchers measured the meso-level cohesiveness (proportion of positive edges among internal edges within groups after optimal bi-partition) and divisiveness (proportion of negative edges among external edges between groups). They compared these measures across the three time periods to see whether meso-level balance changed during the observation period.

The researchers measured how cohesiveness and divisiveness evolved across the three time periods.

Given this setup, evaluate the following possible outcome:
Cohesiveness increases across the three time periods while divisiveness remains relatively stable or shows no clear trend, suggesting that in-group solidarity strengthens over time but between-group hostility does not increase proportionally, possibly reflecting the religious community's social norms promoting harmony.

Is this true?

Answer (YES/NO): NO